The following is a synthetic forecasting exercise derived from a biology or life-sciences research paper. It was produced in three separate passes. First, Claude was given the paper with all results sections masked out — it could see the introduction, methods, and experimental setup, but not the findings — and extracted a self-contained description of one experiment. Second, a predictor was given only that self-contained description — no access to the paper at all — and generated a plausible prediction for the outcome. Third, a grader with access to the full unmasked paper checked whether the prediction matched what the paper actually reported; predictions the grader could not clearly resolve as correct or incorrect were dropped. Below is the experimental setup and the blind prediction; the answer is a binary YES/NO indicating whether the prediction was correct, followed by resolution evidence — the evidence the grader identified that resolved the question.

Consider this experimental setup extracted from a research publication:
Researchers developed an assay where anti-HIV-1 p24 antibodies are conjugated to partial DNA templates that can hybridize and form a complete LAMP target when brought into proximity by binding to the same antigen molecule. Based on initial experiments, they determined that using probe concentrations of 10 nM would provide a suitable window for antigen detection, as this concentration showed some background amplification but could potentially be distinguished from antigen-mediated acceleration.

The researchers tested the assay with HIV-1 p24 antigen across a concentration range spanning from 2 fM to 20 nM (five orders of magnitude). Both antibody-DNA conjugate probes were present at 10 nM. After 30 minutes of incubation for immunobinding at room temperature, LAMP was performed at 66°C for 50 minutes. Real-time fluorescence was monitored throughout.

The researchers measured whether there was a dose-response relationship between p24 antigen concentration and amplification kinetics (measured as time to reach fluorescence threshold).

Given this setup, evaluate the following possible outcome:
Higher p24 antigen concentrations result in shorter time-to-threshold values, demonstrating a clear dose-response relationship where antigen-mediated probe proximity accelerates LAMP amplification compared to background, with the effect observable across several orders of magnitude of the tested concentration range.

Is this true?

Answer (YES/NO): YES